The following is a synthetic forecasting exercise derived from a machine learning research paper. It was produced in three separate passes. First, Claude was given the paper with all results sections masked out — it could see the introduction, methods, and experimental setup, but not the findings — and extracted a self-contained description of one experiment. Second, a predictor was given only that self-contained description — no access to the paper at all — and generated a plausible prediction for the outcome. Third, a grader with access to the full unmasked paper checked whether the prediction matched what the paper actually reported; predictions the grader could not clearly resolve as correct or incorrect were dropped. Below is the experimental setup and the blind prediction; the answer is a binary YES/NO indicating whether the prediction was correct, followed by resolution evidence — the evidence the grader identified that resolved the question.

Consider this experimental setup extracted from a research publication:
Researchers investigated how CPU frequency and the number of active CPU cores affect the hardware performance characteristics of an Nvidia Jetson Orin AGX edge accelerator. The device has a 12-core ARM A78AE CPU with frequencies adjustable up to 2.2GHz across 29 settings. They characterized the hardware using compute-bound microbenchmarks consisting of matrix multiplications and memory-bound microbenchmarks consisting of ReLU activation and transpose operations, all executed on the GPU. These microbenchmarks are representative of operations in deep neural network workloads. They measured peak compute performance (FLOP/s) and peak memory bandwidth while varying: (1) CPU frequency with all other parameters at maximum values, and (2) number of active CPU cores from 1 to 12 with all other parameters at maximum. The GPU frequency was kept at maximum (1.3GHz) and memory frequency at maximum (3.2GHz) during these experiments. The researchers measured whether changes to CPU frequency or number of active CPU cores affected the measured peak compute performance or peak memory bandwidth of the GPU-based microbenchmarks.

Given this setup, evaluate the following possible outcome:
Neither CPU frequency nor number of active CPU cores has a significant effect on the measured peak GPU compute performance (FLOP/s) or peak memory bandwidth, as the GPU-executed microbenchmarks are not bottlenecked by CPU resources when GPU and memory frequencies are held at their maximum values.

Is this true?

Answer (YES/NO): YES